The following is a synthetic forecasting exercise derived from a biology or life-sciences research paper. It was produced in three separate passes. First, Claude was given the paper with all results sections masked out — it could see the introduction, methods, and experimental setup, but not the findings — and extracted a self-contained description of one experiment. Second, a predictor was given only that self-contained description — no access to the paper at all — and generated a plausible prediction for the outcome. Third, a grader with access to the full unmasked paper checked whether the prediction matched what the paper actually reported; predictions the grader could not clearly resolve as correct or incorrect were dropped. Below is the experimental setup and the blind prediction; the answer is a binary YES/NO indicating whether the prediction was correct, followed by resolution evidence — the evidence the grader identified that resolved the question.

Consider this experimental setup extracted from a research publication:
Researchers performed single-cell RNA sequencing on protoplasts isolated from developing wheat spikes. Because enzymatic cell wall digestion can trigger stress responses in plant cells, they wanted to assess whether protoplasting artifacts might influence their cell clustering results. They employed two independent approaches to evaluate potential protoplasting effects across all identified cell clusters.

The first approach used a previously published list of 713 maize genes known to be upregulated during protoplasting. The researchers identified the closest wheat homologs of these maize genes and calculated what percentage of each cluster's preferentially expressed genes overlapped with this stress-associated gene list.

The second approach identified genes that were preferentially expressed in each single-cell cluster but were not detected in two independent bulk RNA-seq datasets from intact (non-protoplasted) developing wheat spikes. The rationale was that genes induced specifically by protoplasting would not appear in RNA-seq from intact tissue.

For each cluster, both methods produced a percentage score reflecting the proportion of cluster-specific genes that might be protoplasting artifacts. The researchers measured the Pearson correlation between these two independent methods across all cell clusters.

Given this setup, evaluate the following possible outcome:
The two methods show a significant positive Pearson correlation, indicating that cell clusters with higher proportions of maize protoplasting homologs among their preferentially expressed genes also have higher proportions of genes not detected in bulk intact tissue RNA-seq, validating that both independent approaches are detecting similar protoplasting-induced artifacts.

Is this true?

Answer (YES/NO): YES